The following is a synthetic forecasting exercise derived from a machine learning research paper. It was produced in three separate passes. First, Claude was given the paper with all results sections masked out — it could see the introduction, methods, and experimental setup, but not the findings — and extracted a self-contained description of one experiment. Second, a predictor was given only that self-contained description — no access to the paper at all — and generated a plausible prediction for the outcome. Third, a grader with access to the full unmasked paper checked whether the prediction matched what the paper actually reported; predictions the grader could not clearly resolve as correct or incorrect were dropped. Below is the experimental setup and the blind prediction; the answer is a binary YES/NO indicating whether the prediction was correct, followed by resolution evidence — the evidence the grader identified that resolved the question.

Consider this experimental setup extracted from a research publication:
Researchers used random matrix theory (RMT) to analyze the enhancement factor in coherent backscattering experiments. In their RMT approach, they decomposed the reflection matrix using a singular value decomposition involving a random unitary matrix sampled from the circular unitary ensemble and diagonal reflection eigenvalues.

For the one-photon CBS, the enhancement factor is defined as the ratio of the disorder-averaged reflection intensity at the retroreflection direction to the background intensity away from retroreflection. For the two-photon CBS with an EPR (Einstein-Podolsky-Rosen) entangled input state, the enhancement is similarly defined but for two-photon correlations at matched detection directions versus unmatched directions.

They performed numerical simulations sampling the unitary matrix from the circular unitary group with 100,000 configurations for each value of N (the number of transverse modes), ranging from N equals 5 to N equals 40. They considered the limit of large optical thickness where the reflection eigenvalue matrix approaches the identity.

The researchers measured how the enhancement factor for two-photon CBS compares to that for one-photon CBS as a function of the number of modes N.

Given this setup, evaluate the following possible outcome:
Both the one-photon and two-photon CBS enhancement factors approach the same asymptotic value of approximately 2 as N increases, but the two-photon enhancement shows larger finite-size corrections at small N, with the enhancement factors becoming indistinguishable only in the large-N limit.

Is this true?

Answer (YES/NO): YES